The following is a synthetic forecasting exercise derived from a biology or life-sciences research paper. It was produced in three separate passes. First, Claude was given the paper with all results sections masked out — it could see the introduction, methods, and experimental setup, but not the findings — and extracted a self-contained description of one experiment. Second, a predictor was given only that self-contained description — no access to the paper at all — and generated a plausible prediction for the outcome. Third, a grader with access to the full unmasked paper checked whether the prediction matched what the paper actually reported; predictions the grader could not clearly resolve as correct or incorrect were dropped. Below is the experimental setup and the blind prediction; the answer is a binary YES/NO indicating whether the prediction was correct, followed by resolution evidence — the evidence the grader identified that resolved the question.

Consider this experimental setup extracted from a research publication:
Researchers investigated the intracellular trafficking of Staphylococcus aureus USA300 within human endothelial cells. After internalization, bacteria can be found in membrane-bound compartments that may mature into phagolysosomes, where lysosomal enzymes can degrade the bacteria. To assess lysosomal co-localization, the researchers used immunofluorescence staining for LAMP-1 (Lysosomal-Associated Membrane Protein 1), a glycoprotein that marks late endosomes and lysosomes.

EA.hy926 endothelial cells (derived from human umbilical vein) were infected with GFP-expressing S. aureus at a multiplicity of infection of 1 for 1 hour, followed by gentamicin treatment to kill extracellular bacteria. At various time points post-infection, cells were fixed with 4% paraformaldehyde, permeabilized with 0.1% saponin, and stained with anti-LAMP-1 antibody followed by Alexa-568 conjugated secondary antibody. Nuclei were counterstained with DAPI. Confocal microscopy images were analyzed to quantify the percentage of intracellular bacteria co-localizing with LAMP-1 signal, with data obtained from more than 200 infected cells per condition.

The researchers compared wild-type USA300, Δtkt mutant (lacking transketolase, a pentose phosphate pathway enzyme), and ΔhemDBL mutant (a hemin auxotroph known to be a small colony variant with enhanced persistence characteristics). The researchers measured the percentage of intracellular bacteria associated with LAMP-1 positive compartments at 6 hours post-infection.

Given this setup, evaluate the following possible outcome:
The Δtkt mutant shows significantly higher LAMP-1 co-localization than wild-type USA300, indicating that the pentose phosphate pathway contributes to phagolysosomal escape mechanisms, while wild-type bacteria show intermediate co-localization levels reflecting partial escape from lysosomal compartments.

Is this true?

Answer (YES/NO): NO